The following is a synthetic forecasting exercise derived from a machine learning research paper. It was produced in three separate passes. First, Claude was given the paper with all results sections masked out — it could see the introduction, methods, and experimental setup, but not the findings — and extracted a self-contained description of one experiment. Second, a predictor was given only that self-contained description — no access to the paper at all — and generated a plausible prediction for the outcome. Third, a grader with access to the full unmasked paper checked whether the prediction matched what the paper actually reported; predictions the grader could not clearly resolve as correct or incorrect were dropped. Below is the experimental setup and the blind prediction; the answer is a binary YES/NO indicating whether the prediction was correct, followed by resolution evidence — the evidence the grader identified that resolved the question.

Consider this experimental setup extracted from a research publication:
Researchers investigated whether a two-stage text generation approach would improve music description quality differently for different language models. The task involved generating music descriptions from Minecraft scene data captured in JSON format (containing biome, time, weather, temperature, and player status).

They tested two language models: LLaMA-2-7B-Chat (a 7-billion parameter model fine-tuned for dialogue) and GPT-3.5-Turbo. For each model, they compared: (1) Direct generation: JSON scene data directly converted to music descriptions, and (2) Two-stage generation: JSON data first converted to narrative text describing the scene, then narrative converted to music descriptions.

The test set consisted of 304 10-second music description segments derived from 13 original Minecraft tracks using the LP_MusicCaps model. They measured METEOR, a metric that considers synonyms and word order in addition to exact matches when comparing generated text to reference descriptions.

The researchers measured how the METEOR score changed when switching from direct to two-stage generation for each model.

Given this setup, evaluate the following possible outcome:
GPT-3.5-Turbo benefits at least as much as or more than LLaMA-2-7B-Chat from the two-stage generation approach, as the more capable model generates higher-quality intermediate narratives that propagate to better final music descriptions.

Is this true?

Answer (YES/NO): NO